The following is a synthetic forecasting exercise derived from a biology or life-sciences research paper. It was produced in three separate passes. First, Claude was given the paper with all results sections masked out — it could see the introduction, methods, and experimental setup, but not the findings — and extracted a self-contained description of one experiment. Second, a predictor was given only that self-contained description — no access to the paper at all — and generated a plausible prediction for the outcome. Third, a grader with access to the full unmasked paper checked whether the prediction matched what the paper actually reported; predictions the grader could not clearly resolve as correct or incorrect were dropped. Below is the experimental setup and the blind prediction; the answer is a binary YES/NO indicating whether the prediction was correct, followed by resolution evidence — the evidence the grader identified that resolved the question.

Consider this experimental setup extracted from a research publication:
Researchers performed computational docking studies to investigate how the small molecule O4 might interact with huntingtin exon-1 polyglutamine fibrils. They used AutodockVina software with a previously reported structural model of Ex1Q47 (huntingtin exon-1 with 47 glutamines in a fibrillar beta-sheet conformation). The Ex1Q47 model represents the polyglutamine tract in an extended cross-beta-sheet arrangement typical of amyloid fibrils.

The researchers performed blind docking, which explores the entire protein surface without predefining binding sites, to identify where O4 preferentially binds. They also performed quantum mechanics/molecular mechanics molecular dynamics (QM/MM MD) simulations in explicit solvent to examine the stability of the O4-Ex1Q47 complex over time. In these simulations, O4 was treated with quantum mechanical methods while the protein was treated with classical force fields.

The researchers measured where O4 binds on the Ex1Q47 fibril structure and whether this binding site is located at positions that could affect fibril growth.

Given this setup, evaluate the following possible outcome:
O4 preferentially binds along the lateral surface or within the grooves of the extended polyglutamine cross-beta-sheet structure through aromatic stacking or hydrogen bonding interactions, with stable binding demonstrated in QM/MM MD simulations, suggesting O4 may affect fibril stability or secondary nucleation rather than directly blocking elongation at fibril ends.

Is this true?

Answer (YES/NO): NO